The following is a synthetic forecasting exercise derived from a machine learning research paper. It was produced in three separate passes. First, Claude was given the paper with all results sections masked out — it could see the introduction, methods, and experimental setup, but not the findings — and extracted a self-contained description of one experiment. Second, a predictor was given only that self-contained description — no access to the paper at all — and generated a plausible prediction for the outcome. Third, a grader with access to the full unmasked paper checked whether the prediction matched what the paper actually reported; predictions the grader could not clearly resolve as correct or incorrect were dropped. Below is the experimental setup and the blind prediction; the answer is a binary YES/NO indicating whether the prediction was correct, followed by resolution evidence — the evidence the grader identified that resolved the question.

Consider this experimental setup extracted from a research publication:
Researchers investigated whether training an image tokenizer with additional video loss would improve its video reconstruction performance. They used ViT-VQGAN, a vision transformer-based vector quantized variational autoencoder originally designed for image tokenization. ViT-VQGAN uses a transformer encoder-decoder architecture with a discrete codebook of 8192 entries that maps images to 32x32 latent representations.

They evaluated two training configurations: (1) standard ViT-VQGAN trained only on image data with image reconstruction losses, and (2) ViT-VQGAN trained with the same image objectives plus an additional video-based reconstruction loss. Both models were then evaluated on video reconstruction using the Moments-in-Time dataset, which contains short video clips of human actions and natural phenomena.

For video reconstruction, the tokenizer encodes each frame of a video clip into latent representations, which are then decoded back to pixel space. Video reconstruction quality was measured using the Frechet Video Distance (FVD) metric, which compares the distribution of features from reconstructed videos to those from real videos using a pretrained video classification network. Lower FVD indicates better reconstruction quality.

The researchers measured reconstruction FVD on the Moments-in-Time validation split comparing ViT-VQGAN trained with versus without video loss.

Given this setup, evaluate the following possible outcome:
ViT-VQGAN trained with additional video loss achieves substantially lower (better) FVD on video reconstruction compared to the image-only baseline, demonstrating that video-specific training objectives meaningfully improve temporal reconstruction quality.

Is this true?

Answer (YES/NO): NO